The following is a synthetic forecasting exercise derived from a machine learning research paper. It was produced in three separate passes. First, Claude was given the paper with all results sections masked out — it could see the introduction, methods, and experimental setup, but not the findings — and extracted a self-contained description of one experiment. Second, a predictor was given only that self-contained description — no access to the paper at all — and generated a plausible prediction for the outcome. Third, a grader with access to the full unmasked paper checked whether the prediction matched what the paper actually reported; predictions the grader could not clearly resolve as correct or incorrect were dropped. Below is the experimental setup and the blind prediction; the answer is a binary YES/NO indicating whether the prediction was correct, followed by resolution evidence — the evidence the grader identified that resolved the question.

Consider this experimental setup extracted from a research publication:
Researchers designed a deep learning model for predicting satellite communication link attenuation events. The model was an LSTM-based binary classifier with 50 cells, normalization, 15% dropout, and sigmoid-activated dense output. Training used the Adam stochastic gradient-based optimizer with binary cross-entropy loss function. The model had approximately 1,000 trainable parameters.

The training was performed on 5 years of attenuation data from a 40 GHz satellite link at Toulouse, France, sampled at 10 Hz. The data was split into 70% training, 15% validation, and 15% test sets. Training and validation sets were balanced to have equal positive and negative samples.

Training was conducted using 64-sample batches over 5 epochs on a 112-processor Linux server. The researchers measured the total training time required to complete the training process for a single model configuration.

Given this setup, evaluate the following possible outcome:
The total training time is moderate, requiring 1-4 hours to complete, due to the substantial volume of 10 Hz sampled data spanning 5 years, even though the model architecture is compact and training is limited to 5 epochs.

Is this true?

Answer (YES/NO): NO